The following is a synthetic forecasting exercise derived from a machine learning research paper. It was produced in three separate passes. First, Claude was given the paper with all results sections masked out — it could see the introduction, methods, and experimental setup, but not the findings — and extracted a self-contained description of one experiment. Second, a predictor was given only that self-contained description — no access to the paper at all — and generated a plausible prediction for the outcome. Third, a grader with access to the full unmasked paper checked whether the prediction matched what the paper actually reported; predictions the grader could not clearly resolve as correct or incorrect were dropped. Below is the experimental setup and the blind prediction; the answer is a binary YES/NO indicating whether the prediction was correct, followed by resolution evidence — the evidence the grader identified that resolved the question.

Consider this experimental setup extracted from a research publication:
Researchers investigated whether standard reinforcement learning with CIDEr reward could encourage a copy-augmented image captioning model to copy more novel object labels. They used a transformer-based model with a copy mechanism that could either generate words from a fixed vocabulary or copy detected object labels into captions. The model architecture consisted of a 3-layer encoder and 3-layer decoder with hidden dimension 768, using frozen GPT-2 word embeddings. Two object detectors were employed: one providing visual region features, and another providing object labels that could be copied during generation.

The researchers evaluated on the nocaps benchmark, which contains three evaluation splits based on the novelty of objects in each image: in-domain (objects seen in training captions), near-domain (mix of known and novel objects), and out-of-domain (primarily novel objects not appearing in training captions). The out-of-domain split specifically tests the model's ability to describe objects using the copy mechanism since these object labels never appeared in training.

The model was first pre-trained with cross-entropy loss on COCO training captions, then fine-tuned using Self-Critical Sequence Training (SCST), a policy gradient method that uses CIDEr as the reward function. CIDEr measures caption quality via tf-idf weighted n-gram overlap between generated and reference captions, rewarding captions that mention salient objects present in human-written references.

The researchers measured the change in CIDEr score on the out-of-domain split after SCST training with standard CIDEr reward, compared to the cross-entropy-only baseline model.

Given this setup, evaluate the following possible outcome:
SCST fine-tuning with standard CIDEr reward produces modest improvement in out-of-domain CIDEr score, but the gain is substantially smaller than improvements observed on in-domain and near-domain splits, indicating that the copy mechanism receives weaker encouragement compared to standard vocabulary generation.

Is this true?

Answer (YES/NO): YES